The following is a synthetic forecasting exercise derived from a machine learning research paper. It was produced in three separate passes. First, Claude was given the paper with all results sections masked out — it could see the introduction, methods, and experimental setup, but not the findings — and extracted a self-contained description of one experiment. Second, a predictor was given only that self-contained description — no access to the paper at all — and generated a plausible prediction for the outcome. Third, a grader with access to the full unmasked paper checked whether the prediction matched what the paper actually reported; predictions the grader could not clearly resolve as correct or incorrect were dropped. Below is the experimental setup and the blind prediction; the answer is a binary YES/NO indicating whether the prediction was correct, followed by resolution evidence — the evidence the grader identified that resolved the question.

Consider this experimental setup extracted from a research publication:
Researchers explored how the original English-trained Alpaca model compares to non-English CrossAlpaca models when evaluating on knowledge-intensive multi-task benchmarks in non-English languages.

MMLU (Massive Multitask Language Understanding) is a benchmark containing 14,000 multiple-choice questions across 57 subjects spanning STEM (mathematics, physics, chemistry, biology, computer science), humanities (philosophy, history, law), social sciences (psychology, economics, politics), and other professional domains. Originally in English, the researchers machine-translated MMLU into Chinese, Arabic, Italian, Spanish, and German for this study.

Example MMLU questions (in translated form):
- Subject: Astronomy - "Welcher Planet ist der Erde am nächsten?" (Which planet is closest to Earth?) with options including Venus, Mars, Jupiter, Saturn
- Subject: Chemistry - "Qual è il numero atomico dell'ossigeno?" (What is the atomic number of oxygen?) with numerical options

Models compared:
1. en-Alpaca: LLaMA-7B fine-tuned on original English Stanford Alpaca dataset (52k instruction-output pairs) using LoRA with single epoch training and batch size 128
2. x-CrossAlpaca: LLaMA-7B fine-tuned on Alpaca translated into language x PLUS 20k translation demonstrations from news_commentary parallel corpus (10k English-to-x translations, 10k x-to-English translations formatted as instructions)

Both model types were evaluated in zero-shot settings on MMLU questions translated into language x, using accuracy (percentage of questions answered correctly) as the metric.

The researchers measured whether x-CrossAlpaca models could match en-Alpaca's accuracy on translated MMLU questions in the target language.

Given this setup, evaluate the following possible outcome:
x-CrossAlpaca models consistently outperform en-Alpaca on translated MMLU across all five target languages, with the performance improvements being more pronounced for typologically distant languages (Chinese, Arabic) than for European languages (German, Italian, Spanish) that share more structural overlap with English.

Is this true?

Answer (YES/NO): NO